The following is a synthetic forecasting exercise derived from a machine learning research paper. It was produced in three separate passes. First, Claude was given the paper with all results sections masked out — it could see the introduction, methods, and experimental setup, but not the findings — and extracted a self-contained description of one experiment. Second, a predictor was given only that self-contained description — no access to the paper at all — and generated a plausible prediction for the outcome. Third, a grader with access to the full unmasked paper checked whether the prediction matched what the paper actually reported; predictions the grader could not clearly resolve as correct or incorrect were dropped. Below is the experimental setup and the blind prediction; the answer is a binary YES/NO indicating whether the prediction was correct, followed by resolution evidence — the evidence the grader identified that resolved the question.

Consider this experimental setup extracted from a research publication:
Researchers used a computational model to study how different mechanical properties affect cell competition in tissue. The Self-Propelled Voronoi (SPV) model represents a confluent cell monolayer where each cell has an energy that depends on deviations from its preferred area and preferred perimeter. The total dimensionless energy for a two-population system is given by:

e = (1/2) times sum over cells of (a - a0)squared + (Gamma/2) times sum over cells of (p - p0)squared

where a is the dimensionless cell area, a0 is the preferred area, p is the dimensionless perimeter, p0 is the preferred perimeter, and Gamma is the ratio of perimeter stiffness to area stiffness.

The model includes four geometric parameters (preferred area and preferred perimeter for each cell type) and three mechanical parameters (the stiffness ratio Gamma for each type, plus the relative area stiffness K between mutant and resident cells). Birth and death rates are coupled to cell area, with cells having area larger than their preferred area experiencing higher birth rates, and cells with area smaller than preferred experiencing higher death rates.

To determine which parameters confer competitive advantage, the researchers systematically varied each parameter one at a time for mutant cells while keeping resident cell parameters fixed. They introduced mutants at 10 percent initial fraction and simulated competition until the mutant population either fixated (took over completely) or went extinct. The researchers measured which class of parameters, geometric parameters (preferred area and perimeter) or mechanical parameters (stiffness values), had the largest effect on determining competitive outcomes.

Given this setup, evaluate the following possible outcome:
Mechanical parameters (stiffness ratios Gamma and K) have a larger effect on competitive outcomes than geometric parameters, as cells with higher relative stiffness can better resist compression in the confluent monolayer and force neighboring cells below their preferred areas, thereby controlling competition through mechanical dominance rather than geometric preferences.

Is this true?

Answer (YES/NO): NO